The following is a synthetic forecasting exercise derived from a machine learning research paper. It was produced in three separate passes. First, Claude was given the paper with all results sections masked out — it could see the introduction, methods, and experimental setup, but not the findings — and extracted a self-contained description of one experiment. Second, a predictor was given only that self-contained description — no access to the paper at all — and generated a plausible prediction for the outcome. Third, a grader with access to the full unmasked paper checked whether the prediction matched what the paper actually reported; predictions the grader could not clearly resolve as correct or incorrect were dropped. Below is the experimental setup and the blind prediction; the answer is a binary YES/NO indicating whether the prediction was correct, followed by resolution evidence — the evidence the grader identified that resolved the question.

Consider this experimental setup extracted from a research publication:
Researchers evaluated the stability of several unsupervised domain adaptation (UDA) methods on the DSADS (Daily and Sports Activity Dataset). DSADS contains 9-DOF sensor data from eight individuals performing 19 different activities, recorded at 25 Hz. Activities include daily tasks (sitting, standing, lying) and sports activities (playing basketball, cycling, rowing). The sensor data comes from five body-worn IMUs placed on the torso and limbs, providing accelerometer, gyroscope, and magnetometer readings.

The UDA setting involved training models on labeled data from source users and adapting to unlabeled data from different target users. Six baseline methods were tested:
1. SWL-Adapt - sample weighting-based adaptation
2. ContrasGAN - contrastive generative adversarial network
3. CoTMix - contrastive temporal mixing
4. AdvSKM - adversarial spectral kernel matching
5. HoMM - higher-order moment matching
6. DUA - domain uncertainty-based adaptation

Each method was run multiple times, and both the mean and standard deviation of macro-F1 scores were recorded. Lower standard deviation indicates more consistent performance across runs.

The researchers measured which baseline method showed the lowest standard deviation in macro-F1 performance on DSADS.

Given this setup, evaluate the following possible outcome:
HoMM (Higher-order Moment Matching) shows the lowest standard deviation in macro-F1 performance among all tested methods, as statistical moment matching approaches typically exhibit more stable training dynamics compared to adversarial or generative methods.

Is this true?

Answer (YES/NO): NO